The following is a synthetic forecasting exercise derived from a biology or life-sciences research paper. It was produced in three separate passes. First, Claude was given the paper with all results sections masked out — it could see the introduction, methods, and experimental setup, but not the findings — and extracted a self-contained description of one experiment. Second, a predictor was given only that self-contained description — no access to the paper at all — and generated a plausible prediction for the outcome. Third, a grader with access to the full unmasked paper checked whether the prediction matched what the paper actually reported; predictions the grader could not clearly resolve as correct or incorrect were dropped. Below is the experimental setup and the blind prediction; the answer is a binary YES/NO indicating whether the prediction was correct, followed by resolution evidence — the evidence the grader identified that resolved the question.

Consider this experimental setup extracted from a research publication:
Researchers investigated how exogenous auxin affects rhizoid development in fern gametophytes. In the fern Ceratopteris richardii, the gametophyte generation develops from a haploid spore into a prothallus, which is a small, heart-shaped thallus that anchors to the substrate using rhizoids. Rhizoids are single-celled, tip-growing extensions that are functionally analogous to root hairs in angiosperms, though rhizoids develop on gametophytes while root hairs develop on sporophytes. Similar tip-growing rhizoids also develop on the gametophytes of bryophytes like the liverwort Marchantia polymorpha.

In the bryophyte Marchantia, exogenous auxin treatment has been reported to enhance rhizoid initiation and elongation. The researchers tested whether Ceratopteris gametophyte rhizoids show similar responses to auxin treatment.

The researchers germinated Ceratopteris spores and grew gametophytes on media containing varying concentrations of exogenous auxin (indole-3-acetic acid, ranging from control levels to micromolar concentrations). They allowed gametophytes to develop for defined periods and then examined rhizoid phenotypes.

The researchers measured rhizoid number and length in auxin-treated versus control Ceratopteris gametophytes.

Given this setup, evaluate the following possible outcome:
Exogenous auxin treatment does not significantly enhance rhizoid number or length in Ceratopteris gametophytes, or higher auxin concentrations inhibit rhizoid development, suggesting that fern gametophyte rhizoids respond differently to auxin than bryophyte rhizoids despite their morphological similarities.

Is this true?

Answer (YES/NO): NO